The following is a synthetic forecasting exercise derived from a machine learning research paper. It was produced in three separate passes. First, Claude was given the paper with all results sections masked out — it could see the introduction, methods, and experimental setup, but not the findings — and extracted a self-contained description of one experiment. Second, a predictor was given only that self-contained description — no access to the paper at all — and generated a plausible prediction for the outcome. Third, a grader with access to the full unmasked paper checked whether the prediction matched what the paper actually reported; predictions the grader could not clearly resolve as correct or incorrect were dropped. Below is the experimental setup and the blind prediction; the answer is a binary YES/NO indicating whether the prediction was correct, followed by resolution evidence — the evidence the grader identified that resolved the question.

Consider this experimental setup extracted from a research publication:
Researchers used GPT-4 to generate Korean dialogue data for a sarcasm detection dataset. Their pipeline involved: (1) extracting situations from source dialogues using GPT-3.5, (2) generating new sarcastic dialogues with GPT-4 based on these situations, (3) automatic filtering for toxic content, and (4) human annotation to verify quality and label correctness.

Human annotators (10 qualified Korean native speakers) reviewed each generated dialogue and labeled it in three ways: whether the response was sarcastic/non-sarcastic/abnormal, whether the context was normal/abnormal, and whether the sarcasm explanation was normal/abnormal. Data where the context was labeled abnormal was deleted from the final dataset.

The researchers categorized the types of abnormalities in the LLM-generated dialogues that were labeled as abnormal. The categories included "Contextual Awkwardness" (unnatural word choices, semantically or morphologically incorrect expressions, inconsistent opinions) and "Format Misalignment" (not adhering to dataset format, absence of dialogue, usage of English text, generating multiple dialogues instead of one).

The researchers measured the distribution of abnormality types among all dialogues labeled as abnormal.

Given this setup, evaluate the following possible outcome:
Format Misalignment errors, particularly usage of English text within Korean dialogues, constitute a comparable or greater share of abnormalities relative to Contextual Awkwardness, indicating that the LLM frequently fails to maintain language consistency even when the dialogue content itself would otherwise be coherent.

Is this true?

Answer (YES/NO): NO